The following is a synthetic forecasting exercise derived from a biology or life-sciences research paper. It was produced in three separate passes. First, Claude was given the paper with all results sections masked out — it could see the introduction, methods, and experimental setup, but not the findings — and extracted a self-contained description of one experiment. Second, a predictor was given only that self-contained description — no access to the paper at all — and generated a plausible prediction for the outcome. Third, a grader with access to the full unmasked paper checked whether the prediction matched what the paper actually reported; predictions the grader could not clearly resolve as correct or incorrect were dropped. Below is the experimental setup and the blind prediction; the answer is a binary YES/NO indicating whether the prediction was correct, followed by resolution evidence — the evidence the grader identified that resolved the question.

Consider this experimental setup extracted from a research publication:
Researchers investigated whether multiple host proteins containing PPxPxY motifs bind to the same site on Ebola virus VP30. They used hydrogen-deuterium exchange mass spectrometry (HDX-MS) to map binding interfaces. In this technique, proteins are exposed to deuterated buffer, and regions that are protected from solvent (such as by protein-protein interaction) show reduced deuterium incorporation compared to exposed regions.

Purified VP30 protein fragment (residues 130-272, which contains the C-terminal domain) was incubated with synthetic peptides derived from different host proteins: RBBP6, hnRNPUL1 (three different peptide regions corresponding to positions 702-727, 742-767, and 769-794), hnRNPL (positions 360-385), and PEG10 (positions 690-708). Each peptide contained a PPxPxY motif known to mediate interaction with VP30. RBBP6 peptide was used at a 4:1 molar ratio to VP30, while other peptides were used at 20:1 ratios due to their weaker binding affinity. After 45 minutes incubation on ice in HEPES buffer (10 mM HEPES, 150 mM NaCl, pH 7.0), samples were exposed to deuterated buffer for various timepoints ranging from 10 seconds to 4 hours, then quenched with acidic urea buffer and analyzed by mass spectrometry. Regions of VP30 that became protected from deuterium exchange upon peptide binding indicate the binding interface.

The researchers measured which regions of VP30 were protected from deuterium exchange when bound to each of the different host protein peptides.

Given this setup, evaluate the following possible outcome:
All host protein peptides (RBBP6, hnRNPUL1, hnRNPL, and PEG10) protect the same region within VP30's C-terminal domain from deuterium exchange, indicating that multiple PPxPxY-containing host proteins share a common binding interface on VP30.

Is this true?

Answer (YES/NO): YES